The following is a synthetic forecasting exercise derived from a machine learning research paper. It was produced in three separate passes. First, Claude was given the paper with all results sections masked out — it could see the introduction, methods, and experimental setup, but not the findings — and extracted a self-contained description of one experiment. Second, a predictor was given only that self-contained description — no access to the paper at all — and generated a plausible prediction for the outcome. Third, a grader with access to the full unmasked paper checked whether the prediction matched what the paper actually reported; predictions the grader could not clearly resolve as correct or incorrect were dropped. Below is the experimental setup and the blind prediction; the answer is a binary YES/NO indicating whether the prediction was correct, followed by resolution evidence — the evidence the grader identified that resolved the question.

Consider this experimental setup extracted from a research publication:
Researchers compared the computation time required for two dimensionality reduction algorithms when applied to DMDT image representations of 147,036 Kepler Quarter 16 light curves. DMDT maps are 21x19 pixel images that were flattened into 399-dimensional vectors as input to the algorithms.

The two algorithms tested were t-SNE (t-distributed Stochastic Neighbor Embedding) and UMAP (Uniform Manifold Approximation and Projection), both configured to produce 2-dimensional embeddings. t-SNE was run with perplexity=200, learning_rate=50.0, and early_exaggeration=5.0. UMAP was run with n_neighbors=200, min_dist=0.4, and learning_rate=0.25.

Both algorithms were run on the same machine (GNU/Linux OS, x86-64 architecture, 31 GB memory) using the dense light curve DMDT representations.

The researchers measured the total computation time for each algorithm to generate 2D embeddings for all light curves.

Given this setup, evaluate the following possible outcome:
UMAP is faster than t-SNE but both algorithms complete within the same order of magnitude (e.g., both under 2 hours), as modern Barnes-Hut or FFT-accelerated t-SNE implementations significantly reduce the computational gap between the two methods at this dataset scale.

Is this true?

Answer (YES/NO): NO